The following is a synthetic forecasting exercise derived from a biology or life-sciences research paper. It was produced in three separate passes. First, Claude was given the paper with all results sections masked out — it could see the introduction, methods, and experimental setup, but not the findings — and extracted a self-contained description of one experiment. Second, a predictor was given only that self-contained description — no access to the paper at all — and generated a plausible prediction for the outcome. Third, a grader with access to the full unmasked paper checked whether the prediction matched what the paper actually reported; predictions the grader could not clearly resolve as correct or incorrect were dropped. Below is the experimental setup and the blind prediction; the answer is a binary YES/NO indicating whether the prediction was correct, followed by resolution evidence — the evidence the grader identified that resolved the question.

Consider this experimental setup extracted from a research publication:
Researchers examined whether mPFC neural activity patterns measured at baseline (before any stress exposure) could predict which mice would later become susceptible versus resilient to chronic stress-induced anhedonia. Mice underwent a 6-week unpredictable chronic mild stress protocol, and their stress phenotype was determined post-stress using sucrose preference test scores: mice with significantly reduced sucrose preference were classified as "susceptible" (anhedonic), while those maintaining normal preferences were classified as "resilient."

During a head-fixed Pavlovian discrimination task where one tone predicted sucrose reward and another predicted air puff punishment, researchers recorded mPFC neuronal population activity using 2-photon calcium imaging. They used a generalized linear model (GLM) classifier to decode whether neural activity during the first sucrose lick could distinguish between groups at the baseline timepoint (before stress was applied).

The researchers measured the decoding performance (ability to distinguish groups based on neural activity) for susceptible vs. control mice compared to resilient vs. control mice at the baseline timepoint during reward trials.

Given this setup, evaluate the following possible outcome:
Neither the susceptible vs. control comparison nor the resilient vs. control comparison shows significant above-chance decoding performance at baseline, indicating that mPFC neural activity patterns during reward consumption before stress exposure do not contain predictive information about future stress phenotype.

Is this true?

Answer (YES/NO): NO